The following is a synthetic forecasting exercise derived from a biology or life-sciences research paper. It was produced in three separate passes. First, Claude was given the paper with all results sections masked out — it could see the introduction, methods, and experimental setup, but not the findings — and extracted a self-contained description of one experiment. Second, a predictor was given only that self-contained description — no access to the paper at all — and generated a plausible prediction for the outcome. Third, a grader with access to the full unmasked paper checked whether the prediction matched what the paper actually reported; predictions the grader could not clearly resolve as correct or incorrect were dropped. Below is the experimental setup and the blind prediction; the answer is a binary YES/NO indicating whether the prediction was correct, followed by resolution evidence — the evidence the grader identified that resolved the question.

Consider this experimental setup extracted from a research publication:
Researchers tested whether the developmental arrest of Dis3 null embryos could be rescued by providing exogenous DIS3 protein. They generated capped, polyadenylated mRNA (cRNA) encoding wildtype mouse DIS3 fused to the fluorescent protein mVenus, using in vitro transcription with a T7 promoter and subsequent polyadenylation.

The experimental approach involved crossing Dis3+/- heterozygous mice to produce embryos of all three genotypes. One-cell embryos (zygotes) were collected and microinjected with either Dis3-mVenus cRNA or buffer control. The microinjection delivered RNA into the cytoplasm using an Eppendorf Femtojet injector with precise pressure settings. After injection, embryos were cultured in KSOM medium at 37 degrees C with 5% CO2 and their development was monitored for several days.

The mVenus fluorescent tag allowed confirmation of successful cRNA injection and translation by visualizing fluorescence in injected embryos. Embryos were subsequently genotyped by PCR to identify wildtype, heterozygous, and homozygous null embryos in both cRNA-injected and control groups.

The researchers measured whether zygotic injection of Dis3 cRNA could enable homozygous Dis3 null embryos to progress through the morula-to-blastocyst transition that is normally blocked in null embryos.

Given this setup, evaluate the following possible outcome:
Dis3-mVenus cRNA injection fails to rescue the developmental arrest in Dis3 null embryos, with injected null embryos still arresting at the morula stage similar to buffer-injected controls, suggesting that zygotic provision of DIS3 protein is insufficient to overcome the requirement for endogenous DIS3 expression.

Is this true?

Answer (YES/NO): NO